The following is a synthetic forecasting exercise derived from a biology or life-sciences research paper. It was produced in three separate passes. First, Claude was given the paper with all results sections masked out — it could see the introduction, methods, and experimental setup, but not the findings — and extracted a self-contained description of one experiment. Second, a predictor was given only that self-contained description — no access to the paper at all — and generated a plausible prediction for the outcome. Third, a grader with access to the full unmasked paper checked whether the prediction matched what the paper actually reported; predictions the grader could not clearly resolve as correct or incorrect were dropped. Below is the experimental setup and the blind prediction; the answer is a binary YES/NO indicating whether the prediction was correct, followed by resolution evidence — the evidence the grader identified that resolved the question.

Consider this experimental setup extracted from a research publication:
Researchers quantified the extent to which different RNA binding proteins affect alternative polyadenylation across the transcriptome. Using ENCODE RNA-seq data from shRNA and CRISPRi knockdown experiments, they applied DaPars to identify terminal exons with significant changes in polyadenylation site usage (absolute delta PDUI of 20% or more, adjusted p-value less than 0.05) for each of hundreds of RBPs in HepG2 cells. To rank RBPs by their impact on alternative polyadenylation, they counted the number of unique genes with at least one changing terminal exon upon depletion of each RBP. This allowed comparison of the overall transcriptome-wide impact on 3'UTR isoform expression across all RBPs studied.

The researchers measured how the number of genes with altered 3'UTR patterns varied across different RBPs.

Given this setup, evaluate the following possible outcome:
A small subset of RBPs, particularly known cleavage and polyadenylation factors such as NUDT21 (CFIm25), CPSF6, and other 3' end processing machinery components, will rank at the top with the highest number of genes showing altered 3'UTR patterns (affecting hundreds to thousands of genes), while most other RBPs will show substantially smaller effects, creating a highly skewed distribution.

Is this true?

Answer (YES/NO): NO